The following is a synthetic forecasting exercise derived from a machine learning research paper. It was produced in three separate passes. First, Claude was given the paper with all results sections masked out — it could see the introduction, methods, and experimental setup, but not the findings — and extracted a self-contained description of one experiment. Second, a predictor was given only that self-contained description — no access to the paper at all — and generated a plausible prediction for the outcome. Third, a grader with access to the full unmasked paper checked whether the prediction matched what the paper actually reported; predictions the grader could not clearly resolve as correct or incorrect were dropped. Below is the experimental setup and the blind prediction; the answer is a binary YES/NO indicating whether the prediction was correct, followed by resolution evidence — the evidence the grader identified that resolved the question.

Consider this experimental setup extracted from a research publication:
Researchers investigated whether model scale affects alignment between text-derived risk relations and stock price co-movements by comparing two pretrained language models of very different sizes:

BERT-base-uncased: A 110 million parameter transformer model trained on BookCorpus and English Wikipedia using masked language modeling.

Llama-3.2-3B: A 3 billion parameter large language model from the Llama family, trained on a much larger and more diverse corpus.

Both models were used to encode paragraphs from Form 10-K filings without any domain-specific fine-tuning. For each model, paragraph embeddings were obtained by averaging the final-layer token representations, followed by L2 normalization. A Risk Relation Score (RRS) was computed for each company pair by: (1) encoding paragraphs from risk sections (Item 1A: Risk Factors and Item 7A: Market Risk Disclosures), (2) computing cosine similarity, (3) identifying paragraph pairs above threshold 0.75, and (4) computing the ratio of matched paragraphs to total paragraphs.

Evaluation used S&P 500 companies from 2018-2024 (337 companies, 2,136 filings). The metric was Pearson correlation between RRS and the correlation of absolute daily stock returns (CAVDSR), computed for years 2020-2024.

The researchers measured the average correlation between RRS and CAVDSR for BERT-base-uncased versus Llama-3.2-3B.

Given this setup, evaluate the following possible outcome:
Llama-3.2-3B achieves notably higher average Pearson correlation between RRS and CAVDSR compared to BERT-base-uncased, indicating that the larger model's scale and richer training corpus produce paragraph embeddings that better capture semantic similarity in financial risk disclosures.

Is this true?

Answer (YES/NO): YES